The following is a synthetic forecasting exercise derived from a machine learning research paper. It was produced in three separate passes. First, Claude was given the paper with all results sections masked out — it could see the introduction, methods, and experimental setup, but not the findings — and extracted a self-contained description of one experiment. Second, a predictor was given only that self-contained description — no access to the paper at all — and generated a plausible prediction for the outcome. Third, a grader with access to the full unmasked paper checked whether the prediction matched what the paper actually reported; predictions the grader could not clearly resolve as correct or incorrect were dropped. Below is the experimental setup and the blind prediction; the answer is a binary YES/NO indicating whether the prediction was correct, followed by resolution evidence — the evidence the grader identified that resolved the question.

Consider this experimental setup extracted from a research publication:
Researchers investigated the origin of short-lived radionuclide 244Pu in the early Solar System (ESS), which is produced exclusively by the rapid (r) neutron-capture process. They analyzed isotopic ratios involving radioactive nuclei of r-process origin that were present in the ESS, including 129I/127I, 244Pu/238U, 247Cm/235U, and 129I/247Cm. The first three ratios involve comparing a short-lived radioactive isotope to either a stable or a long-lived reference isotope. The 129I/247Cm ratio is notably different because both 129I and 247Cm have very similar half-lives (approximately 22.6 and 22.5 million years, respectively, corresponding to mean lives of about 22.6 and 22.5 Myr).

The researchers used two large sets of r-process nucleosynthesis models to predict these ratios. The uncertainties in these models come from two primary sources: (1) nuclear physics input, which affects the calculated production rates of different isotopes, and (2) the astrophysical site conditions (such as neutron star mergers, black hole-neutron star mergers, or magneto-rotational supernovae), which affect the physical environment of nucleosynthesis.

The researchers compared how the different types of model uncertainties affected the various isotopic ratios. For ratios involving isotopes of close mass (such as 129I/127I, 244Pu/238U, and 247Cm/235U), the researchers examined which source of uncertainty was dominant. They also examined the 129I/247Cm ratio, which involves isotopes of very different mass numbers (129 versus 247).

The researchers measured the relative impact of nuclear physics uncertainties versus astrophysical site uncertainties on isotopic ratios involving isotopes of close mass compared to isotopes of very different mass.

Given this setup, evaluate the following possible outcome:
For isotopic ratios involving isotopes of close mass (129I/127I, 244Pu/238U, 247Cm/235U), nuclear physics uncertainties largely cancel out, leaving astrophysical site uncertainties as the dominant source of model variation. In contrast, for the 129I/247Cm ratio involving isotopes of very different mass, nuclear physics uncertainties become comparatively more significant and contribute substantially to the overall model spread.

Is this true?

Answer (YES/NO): NO